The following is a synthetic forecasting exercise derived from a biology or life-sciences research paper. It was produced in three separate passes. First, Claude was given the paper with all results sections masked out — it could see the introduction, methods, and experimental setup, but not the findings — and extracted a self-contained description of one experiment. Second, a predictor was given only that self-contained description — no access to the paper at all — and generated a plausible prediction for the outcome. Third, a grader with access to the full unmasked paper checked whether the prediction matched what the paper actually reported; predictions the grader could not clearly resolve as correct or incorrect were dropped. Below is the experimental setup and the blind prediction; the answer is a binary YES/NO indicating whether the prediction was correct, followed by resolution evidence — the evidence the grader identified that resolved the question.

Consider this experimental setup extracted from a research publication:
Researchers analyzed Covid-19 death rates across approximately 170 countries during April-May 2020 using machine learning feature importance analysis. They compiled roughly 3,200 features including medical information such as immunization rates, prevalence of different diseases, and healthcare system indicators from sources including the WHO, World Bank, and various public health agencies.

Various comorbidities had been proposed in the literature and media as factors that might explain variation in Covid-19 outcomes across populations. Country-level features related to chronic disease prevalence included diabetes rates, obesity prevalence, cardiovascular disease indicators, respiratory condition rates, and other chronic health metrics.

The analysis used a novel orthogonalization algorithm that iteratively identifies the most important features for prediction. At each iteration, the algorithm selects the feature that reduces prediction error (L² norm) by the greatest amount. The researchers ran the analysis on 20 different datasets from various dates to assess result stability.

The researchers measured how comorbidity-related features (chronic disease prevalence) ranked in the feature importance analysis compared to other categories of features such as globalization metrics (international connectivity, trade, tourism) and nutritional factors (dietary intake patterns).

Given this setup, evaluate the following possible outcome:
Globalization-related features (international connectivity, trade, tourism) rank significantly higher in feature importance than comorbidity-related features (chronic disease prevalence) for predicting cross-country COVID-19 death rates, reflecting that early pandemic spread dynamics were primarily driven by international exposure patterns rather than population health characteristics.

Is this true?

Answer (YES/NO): YES